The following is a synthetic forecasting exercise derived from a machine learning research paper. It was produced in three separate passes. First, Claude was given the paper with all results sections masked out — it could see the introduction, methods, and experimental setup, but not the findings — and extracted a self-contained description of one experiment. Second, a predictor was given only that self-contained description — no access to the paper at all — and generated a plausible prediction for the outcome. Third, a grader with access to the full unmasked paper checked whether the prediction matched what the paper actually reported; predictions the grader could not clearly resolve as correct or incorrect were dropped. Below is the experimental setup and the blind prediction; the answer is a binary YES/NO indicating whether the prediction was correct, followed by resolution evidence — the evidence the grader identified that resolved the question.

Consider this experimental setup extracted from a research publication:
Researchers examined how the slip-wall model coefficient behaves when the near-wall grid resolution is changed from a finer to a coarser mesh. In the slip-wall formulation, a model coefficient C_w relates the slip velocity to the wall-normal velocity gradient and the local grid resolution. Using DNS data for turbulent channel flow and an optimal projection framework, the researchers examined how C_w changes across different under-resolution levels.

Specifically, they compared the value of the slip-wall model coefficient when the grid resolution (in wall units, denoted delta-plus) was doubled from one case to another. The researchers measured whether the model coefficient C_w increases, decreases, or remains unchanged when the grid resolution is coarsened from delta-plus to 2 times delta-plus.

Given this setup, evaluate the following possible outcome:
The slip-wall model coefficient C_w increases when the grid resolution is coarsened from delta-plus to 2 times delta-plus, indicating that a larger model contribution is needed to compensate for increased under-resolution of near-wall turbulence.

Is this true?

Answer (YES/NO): YES